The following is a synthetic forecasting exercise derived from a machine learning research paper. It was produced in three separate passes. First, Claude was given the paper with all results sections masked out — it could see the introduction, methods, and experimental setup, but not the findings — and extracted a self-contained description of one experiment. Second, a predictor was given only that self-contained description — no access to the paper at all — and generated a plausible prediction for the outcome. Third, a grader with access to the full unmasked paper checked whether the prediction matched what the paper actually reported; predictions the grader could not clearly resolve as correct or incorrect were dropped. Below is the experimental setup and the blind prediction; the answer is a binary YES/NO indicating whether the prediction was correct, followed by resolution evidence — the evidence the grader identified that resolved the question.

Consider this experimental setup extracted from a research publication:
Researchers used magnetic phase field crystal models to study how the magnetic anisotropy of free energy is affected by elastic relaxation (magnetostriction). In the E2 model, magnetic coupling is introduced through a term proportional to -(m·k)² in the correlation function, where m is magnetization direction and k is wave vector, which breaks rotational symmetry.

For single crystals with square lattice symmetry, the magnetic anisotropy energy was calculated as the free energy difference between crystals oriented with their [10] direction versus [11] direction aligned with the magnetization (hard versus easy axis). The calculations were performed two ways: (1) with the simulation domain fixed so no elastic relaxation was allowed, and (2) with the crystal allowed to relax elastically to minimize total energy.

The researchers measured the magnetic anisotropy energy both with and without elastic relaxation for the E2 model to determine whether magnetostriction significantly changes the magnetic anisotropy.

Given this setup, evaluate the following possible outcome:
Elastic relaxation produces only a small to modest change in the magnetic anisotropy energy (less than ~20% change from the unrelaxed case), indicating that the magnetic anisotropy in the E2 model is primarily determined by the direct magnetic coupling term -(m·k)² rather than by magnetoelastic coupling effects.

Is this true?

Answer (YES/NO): YES